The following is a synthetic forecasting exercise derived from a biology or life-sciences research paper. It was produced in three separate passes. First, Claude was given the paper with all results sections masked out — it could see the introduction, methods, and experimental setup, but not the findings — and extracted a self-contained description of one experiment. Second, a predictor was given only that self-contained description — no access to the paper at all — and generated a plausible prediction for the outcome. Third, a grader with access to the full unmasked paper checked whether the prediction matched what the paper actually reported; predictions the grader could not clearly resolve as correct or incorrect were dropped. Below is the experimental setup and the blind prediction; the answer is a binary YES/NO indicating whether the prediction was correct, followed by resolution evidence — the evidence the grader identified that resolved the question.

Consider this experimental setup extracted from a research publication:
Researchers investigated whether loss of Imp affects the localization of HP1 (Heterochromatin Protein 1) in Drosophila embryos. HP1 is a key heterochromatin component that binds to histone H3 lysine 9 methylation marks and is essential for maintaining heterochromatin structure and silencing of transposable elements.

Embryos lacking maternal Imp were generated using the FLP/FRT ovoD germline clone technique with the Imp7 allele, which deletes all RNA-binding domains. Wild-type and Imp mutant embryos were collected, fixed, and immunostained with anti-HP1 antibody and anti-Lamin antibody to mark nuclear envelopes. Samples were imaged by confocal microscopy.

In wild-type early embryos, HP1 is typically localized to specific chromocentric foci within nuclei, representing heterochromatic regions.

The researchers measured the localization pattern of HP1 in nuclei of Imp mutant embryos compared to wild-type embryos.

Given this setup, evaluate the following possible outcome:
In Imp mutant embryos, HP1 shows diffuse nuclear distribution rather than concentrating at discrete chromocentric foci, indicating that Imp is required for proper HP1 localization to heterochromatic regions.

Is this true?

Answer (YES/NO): NO